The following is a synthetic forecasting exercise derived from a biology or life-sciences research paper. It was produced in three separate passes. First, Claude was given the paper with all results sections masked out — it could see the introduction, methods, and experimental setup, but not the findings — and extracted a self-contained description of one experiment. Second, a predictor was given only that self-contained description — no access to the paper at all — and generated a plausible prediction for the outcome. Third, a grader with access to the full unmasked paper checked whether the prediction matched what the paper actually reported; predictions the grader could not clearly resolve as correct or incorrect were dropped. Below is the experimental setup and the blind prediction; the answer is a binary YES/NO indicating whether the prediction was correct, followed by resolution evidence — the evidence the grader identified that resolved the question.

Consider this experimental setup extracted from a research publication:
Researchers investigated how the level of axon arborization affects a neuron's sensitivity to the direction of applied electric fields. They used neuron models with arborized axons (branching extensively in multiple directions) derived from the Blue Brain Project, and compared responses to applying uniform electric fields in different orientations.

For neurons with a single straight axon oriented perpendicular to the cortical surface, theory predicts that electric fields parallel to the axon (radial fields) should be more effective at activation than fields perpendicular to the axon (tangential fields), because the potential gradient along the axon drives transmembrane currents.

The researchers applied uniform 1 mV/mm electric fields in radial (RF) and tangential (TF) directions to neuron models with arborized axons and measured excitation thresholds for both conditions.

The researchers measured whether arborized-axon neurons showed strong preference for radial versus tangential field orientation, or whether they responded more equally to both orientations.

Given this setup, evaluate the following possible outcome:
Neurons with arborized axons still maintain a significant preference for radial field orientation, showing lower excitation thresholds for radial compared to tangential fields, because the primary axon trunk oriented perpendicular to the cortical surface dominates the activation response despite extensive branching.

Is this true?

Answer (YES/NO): YES